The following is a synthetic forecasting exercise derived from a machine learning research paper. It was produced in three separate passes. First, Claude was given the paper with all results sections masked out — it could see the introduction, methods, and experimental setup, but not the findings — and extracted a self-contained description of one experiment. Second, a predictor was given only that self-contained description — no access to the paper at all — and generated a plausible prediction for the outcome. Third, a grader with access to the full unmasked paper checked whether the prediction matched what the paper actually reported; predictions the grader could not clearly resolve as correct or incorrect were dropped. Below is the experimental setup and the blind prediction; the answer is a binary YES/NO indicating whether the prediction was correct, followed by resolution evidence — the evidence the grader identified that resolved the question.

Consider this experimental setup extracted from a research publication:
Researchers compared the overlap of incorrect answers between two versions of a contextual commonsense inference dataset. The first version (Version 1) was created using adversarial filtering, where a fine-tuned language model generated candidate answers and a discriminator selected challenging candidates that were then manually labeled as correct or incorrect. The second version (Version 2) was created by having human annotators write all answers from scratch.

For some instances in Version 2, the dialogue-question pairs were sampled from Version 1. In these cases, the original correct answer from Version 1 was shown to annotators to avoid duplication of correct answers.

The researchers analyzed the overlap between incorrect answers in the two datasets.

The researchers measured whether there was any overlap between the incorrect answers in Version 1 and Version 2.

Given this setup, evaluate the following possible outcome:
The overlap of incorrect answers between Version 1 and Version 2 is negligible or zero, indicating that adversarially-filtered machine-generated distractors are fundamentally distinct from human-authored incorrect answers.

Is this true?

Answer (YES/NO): YES